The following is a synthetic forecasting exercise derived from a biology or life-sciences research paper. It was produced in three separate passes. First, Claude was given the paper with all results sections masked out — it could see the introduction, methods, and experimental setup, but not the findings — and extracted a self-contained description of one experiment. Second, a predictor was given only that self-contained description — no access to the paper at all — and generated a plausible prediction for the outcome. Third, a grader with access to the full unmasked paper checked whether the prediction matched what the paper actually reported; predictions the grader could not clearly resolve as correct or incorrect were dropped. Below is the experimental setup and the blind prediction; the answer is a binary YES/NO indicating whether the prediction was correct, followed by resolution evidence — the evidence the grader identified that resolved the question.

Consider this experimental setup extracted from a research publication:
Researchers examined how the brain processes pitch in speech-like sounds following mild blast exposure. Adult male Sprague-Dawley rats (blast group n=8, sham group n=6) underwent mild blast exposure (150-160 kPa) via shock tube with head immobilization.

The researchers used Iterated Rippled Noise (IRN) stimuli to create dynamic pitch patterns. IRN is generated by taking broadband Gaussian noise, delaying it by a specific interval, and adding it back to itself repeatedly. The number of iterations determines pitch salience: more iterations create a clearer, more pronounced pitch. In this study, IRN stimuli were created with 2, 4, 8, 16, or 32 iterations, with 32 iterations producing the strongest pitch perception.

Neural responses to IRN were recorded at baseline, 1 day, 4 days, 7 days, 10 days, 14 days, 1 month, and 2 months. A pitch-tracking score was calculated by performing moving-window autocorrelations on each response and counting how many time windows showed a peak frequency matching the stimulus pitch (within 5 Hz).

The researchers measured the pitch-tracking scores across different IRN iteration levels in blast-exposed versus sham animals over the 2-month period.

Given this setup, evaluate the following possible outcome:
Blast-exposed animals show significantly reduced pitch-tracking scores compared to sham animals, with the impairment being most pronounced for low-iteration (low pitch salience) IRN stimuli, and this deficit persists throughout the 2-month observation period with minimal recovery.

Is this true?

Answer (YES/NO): NO